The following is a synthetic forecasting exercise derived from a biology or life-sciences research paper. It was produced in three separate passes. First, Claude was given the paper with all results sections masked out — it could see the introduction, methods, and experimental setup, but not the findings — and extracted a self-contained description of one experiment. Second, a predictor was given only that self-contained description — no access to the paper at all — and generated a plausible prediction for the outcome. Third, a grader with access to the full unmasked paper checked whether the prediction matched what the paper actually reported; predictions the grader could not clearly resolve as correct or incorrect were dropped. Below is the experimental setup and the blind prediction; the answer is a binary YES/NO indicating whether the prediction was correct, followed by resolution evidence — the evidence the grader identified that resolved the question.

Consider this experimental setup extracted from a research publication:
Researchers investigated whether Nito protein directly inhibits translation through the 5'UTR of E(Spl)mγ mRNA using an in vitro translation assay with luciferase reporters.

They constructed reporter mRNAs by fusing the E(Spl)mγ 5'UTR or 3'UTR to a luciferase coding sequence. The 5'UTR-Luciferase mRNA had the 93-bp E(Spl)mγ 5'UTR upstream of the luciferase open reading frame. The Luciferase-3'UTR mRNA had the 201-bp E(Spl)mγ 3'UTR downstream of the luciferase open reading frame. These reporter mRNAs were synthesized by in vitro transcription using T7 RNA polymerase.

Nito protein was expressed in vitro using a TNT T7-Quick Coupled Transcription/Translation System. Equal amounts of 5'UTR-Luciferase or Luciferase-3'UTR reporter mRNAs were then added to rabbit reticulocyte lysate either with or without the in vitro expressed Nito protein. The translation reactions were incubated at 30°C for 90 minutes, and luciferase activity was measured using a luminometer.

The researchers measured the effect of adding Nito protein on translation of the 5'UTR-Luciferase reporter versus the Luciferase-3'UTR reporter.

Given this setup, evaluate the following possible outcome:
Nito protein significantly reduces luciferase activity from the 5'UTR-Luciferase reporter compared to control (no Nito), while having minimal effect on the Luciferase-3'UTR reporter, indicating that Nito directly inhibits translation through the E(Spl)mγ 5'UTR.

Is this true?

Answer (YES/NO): YES